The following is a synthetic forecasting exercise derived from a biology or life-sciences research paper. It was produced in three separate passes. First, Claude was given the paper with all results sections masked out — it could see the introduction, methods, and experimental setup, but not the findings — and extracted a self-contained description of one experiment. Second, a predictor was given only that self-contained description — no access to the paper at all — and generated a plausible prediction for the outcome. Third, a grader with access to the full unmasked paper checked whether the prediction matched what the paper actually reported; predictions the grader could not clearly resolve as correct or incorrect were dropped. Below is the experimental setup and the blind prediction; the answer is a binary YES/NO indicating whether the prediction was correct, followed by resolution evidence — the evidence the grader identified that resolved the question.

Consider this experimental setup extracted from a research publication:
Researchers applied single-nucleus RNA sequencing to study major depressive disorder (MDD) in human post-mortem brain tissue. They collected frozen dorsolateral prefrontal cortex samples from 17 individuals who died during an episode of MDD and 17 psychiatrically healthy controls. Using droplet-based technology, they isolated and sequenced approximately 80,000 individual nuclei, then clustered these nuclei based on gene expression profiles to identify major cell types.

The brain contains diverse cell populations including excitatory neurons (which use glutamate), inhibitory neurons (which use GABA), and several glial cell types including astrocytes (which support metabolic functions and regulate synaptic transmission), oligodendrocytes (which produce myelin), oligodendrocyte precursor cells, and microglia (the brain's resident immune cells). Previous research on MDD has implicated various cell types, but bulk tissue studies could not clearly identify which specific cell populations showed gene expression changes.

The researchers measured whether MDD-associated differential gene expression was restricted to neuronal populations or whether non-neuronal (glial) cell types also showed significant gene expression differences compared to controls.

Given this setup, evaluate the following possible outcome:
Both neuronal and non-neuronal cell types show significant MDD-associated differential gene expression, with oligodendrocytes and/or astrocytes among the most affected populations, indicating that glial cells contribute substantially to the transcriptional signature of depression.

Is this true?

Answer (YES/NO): NO